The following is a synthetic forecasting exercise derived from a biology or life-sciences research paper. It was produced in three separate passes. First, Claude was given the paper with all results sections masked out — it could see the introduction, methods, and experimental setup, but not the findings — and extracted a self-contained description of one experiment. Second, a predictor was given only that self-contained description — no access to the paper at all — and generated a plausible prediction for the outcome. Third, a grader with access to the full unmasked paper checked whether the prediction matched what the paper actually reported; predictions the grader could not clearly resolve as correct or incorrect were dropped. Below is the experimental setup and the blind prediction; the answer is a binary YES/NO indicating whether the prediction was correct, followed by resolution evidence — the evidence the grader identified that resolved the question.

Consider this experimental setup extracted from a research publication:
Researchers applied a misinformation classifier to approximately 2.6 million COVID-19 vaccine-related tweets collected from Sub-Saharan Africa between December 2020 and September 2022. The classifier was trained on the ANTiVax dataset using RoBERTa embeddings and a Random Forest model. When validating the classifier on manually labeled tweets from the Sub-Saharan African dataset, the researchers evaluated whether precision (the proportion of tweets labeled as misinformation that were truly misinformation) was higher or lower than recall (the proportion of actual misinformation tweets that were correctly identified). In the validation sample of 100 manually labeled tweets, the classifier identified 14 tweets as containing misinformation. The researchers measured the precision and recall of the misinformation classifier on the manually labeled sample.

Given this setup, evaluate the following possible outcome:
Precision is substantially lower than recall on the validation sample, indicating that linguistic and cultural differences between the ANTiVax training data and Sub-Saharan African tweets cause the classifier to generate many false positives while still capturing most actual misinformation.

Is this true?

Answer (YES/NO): NO